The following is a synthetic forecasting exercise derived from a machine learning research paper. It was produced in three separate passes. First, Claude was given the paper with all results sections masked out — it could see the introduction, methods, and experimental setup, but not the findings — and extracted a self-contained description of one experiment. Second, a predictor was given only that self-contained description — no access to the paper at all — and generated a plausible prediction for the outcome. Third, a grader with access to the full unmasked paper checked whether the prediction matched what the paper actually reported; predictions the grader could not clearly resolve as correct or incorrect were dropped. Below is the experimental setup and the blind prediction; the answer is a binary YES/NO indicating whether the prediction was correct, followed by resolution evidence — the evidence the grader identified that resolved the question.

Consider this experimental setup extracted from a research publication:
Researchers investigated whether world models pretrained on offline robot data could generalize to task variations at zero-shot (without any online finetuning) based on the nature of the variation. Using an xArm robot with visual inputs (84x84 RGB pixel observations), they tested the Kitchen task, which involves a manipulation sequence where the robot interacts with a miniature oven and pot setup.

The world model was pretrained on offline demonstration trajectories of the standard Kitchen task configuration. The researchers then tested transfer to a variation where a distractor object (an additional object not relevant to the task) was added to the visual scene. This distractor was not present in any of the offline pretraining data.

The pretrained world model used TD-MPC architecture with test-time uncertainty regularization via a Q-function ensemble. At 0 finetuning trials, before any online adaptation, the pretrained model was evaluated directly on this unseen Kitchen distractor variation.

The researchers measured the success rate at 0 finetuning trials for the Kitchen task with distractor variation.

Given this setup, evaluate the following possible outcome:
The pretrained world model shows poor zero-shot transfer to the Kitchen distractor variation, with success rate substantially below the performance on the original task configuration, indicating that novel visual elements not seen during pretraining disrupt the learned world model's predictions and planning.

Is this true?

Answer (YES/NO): YES